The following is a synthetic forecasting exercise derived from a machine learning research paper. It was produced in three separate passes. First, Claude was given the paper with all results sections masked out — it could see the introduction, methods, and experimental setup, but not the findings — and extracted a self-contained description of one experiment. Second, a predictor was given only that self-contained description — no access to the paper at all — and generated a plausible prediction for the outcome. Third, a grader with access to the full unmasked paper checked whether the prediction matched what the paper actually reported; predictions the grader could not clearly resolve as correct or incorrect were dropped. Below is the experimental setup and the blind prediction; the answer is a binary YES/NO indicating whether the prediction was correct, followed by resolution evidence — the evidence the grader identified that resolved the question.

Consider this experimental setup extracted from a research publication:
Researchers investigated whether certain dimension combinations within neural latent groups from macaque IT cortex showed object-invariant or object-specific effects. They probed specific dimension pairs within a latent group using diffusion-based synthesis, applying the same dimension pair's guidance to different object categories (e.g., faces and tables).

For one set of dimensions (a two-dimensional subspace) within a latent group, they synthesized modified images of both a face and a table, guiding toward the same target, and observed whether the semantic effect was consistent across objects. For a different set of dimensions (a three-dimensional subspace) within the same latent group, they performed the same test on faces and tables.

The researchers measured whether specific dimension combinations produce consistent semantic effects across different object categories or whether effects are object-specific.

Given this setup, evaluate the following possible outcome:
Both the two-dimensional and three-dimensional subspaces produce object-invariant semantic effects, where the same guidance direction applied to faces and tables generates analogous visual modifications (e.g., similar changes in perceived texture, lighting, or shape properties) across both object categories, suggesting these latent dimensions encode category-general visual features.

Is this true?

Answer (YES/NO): NO